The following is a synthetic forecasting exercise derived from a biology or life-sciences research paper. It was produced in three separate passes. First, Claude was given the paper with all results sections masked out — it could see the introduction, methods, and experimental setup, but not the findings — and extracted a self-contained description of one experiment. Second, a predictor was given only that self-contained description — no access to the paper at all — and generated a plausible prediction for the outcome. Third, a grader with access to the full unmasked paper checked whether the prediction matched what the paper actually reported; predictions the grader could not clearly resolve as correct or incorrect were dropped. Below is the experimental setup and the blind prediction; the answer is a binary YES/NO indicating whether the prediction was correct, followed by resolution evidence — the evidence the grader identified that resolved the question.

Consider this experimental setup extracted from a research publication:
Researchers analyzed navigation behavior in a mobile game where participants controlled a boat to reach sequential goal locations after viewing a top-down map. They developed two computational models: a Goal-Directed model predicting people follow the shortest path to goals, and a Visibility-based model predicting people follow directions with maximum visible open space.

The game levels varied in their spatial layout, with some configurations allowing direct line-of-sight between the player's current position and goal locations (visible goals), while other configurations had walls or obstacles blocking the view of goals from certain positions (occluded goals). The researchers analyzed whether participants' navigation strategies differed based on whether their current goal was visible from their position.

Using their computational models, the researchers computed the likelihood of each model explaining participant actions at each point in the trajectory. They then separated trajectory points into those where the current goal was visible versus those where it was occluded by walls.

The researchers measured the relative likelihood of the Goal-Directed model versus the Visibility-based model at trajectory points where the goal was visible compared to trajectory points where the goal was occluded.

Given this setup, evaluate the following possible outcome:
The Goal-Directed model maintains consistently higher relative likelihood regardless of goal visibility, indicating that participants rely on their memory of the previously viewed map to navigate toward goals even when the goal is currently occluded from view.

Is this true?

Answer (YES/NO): NO